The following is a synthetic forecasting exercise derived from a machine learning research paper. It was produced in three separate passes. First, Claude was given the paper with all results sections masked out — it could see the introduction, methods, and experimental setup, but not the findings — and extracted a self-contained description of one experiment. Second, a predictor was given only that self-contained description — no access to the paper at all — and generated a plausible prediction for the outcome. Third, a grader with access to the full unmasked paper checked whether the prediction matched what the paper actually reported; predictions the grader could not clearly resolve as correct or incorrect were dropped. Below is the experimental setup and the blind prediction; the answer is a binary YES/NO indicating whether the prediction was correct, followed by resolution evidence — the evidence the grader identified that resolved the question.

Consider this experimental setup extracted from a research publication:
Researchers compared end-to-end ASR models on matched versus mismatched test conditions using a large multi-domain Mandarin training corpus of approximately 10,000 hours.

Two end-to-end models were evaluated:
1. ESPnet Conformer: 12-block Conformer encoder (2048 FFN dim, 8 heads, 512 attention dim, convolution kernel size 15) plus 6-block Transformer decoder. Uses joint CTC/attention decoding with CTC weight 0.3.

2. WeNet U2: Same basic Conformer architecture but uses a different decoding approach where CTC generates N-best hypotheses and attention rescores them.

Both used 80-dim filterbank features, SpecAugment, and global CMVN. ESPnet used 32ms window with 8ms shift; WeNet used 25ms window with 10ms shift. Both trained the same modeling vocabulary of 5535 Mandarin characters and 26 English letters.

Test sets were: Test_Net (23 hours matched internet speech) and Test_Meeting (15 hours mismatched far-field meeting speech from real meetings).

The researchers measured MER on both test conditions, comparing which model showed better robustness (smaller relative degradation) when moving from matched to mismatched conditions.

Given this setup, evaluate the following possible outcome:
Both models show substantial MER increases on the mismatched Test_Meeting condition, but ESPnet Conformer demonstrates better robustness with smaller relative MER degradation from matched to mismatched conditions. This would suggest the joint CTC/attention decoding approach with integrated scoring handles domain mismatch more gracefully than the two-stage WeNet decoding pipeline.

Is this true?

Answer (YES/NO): NO